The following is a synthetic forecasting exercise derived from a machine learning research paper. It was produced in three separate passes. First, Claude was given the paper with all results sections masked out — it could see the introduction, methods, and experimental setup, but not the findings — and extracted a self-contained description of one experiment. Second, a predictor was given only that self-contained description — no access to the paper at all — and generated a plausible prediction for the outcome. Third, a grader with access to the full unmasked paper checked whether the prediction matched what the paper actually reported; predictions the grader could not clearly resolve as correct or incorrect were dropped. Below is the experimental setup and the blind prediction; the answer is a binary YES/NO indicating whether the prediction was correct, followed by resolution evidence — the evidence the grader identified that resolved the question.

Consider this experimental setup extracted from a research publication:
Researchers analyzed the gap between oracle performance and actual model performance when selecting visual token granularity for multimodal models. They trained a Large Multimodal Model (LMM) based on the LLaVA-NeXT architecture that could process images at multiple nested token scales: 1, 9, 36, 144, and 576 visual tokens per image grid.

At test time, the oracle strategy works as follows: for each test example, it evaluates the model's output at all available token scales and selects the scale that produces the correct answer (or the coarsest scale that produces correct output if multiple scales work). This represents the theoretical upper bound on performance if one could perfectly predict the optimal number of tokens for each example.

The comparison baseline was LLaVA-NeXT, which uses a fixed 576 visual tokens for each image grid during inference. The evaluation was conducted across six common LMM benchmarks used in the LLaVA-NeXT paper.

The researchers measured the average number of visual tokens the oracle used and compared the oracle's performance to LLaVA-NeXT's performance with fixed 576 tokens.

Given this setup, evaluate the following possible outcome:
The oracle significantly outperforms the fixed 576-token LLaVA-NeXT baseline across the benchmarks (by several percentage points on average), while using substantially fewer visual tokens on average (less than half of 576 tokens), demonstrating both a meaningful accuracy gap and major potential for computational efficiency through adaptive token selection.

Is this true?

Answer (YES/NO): YES